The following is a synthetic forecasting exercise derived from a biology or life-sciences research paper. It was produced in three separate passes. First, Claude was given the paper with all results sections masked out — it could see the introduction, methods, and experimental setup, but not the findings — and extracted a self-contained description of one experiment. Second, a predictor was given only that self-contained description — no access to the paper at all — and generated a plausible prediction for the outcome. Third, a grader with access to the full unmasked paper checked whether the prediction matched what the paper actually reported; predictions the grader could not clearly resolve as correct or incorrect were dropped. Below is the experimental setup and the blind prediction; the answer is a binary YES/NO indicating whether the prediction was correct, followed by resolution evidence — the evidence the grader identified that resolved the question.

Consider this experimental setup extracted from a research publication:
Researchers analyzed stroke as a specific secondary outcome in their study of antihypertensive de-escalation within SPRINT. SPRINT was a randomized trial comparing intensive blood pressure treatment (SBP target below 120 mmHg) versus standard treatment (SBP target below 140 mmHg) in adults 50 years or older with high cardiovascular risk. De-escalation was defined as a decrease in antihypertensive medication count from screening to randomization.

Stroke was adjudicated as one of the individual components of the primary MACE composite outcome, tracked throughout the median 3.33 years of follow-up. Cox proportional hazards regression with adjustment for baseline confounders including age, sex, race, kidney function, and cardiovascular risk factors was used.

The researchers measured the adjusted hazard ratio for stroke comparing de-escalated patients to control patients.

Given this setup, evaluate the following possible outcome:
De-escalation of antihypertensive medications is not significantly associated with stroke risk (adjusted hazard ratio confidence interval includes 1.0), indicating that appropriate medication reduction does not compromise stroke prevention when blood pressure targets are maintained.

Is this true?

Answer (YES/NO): YES